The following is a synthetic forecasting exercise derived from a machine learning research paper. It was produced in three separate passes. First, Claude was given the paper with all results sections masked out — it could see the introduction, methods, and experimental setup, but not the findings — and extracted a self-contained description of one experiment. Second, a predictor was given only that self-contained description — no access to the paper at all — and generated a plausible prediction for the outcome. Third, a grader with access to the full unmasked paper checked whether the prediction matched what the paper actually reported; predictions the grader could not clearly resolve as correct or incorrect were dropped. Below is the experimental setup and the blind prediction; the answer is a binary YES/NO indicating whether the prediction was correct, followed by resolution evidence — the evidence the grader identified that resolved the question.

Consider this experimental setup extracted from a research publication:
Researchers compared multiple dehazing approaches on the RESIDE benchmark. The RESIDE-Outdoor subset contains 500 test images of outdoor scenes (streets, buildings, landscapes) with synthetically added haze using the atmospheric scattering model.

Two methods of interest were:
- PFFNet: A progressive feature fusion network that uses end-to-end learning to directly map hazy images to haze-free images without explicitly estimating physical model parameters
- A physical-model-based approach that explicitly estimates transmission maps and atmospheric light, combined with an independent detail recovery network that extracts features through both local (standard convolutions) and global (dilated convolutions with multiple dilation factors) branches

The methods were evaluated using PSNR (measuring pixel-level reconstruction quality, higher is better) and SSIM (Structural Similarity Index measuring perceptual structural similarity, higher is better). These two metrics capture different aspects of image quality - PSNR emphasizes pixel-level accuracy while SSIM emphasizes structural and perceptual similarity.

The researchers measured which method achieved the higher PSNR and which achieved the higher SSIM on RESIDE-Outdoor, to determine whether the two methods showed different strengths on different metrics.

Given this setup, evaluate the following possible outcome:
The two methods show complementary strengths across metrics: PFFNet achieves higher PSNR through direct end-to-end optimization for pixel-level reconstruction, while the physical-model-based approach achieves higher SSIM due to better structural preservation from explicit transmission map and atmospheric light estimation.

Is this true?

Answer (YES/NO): YES